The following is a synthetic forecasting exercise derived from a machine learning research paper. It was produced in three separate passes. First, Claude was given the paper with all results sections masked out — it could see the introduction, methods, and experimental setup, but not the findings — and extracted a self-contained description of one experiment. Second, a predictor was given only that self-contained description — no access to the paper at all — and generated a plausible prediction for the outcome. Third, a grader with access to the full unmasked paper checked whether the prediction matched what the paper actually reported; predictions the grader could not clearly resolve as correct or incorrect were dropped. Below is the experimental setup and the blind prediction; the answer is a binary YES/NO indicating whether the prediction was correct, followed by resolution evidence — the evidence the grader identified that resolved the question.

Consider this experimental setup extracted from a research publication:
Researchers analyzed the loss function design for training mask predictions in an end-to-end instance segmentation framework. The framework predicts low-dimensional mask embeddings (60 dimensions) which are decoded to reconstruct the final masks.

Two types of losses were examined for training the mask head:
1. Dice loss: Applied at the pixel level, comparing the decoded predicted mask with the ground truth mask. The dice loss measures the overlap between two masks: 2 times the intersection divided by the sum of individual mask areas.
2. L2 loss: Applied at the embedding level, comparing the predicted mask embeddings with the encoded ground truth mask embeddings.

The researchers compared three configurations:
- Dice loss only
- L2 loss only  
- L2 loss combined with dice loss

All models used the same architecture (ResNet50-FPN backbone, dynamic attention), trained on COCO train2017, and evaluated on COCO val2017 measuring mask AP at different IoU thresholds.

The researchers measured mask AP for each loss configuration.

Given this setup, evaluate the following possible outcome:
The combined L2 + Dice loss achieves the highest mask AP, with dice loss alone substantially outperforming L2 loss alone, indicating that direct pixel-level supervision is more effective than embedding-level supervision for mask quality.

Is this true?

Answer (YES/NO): NO